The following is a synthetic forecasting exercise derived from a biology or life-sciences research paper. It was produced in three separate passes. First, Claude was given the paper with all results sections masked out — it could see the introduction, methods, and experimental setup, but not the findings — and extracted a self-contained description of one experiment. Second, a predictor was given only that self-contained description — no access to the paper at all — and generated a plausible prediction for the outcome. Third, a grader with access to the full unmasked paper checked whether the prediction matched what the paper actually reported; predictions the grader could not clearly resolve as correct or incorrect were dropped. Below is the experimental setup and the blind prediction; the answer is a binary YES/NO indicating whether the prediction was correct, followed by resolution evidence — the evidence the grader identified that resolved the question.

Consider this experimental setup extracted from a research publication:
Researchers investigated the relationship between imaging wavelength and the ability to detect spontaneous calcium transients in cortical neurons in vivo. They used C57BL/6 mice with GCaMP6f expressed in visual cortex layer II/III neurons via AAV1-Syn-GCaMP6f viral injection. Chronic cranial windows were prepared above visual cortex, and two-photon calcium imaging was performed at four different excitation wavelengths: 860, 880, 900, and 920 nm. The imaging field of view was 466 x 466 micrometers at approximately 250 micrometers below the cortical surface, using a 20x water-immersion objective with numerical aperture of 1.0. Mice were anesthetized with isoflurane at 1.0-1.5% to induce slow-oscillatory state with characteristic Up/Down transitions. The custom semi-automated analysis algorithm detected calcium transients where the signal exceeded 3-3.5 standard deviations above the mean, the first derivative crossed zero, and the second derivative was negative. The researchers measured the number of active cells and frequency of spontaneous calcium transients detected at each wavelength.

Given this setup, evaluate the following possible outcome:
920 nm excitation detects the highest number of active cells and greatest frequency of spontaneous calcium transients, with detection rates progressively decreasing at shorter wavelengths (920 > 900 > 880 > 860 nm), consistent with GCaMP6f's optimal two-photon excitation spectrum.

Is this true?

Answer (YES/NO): YES